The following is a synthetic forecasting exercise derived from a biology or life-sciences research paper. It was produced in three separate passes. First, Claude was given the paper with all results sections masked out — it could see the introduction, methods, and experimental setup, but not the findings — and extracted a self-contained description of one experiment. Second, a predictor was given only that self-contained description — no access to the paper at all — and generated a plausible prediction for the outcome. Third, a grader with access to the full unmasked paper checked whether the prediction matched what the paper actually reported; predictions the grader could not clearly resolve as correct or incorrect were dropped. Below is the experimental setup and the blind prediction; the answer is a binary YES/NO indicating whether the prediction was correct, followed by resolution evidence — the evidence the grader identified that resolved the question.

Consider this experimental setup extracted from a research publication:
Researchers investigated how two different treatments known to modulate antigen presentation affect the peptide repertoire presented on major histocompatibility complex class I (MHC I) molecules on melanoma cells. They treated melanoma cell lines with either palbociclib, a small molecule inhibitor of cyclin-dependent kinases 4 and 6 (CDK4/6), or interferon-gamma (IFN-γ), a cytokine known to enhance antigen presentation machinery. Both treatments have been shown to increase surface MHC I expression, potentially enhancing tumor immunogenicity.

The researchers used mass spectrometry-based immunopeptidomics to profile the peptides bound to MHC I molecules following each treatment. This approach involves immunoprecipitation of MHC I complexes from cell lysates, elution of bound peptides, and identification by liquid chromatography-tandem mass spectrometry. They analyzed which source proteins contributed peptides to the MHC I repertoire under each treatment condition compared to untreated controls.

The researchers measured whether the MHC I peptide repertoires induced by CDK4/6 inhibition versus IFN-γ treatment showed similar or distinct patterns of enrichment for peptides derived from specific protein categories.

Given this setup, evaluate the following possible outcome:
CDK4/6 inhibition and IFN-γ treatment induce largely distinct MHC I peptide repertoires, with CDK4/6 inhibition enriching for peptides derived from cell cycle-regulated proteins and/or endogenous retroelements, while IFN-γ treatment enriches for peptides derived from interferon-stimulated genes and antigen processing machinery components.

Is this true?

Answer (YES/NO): NO